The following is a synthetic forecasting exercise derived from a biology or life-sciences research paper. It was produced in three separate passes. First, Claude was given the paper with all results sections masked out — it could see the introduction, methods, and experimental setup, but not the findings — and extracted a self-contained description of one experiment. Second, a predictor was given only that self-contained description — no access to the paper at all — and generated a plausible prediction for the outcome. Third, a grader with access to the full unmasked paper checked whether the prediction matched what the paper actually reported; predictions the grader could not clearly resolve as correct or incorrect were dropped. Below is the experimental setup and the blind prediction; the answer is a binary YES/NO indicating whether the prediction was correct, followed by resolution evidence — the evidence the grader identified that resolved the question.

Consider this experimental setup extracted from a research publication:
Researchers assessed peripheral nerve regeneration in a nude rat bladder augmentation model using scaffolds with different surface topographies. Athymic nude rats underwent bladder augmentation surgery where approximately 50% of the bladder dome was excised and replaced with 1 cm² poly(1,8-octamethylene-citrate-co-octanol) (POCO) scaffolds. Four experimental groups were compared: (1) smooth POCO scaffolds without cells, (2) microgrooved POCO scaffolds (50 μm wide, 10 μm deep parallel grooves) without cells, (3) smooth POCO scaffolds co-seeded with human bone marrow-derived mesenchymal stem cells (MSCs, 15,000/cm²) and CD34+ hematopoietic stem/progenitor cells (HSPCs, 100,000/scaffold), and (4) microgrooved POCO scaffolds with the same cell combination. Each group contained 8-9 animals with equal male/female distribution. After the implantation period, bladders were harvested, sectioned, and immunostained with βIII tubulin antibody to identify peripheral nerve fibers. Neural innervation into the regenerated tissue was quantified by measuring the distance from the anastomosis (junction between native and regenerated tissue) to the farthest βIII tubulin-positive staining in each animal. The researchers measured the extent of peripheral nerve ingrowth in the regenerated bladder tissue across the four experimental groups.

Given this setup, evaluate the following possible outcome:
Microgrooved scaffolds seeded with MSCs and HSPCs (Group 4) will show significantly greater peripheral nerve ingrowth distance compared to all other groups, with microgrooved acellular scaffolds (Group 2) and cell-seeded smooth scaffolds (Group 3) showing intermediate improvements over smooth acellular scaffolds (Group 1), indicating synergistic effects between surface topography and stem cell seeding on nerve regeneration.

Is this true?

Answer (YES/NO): NO